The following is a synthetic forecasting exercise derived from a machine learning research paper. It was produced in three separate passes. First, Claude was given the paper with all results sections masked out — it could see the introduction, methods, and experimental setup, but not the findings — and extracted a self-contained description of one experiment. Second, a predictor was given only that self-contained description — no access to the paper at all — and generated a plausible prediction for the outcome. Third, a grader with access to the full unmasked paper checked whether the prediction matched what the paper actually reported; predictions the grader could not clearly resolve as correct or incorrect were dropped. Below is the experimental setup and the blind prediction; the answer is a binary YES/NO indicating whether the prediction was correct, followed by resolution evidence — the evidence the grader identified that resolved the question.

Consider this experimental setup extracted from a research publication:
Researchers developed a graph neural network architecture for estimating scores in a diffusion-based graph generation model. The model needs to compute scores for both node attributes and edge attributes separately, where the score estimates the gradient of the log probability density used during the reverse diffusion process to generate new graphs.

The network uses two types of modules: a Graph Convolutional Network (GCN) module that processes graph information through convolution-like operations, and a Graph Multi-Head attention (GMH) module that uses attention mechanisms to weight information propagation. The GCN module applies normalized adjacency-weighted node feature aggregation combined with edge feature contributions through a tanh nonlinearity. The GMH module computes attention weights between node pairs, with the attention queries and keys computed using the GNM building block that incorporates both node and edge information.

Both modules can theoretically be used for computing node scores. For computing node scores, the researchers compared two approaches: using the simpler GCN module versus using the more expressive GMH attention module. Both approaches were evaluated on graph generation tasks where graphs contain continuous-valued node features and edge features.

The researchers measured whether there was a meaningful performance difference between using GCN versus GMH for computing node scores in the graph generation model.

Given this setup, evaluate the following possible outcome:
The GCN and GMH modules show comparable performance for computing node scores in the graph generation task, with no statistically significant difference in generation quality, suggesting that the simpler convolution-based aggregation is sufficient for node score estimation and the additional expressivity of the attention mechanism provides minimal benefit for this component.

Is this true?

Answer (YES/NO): YES